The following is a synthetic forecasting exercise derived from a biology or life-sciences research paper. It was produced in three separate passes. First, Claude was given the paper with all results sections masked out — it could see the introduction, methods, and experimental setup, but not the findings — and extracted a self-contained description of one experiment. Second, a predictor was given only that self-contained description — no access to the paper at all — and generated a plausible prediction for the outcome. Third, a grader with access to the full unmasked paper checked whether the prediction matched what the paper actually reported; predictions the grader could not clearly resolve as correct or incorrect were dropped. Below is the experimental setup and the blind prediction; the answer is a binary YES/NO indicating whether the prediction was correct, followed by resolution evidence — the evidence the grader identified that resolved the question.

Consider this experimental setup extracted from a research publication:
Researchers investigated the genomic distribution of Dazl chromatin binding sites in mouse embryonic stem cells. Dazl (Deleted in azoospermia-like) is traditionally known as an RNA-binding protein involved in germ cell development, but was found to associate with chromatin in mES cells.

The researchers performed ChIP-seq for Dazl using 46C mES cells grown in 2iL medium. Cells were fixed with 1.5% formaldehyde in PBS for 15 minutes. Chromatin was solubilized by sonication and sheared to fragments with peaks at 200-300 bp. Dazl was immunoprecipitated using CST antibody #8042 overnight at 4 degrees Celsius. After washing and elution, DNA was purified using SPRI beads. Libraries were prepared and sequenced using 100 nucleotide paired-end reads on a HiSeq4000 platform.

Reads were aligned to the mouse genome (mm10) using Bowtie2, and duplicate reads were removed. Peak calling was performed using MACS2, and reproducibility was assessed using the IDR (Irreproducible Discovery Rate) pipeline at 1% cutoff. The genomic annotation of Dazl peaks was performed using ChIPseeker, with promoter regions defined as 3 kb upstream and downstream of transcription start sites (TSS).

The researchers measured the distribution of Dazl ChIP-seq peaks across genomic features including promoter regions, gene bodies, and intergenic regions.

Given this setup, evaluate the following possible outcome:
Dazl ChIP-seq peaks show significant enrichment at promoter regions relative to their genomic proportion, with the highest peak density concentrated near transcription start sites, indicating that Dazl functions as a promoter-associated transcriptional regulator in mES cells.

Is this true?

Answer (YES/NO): YES